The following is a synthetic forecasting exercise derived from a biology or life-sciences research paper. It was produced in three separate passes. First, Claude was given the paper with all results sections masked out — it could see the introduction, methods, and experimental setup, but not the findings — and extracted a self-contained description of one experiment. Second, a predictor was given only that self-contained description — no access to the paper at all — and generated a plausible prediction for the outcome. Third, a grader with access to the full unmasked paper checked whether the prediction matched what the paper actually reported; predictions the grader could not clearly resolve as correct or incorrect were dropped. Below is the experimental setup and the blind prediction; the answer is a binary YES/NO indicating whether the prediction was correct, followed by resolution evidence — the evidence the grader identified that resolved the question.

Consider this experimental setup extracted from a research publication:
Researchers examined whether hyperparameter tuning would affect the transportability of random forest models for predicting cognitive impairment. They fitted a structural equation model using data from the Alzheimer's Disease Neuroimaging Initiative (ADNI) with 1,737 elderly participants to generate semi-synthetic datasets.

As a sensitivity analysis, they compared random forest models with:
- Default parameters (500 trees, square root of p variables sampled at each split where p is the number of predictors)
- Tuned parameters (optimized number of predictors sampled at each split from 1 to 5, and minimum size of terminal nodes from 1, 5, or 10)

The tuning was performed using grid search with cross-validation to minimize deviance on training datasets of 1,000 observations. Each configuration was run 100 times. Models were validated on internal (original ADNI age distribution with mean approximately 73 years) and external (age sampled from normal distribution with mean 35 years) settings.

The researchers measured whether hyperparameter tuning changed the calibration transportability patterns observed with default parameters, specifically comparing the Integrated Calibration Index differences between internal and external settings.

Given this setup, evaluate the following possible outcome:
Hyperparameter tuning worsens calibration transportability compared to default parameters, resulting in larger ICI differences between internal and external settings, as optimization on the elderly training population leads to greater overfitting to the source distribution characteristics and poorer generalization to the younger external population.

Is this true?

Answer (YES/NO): NO